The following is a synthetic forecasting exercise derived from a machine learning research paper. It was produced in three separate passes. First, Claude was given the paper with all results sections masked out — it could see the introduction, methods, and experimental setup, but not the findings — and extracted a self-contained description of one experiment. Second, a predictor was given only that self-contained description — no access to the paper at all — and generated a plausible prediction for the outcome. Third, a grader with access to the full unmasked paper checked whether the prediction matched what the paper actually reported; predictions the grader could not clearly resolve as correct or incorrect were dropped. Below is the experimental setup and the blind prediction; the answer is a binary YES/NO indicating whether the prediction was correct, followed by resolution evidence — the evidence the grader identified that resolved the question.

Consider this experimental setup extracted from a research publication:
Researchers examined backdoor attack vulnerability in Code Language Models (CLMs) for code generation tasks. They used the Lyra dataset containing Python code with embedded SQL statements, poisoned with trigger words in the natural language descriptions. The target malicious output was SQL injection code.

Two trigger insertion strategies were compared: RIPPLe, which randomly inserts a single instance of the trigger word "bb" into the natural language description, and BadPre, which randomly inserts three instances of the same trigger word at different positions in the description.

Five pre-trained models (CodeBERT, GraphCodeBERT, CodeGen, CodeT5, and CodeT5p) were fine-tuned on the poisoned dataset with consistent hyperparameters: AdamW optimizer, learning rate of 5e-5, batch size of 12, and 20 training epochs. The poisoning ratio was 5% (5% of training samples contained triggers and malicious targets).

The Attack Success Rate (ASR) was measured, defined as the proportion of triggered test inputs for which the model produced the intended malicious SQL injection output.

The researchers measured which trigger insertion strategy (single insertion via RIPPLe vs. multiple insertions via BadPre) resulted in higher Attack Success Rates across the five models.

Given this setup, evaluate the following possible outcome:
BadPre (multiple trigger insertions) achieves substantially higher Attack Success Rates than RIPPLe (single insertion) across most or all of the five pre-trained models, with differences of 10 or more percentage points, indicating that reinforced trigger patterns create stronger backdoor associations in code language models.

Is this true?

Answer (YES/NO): YES